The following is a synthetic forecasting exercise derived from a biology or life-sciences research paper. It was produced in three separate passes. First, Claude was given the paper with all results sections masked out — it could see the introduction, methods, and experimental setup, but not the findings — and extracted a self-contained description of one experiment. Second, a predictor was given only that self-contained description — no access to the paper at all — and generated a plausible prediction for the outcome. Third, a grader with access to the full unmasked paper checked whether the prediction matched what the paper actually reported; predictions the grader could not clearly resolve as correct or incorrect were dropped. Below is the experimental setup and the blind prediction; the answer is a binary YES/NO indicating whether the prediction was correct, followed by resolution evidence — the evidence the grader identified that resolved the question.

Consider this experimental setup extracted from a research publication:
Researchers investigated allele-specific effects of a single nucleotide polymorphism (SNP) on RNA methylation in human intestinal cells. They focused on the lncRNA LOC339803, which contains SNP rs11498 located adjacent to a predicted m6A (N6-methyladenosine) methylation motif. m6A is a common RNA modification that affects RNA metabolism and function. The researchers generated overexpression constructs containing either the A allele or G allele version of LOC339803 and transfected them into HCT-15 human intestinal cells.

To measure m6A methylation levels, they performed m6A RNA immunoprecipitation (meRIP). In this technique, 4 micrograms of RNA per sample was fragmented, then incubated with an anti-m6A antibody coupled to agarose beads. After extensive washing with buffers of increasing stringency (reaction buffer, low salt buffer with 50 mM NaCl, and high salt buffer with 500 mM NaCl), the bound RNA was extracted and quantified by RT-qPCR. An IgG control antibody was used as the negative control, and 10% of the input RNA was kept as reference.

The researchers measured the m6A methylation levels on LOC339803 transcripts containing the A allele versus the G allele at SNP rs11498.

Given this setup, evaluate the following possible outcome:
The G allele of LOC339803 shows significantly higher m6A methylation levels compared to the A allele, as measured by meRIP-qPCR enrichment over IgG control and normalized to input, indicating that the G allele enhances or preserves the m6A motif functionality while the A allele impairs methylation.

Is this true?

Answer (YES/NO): YES